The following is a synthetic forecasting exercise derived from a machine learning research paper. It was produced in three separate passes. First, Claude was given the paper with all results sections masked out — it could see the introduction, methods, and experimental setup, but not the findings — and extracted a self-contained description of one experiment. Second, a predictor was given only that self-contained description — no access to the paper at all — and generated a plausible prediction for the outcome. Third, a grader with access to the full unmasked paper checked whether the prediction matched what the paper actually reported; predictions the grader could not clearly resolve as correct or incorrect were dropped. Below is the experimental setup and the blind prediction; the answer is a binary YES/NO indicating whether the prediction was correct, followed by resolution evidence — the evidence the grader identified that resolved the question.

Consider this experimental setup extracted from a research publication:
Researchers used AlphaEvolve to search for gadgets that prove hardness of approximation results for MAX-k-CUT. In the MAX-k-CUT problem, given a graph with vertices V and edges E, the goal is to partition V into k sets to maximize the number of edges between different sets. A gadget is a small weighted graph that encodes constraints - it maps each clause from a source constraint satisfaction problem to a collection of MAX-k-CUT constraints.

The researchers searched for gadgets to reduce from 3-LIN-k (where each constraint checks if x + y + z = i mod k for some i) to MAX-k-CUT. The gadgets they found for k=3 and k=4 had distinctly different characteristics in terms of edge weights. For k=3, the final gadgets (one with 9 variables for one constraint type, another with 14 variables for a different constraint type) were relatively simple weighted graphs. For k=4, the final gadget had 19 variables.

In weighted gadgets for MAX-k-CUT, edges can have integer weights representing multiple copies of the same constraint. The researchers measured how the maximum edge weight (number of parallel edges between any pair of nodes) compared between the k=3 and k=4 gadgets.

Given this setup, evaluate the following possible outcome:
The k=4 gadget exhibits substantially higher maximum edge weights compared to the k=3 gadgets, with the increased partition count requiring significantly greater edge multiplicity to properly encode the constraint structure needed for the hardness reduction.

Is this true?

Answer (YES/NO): YES